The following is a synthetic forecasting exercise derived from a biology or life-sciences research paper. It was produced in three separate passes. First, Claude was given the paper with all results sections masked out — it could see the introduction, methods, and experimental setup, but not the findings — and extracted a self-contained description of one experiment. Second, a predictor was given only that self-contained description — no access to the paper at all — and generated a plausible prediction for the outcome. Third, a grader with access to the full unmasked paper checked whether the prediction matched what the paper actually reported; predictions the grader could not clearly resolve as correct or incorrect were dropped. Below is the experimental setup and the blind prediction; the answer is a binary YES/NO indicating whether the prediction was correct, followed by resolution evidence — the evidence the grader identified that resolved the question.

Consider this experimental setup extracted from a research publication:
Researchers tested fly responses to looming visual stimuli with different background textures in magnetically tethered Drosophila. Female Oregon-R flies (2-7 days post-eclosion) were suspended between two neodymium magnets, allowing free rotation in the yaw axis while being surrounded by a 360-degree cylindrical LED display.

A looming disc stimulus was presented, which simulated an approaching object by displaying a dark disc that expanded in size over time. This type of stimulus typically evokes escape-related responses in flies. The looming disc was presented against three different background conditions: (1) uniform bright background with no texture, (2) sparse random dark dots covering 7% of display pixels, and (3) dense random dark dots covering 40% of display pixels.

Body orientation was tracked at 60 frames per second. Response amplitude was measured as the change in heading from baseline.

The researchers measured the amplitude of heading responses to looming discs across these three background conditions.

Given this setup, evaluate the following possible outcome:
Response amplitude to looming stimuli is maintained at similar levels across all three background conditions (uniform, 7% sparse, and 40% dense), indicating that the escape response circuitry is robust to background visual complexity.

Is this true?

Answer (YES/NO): YES